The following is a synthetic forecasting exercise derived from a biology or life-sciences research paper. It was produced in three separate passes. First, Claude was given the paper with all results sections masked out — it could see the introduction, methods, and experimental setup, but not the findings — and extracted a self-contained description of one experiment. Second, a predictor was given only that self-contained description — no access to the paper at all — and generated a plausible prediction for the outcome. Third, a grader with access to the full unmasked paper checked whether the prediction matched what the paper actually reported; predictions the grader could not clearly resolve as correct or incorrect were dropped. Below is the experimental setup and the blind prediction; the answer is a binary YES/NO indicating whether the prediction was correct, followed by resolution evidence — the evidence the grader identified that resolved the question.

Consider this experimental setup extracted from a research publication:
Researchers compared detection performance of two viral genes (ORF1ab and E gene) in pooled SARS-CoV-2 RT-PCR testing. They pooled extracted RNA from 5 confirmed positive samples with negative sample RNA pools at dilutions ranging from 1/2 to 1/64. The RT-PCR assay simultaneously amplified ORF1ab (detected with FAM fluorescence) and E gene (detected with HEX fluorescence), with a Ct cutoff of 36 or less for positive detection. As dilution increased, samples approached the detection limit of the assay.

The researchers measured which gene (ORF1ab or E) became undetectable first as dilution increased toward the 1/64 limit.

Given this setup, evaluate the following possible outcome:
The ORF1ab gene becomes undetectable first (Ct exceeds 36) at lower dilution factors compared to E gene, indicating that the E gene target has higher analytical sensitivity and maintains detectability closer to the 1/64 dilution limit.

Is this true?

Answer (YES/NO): NO